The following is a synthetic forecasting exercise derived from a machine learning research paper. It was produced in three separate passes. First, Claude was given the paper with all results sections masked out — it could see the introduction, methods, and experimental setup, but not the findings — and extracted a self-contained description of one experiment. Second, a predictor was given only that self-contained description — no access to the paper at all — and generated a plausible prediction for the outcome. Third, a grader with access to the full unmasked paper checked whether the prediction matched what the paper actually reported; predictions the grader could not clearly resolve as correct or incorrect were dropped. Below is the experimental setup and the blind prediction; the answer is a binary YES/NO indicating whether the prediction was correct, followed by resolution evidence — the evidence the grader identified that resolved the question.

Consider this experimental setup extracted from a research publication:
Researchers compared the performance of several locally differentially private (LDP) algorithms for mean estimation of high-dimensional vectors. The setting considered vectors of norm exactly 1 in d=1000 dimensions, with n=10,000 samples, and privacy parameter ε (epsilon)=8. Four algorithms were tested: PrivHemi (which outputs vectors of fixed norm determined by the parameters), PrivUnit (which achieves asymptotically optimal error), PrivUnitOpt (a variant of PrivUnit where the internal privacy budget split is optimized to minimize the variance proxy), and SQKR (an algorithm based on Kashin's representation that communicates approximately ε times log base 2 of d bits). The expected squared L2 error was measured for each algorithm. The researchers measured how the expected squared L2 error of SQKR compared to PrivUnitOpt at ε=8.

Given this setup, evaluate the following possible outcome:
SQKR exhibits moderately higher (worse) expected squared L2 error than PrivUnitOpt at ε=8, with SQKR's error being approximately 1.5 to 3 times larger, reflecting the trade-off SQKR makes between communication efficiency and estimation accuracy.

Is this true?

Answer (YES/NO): NO